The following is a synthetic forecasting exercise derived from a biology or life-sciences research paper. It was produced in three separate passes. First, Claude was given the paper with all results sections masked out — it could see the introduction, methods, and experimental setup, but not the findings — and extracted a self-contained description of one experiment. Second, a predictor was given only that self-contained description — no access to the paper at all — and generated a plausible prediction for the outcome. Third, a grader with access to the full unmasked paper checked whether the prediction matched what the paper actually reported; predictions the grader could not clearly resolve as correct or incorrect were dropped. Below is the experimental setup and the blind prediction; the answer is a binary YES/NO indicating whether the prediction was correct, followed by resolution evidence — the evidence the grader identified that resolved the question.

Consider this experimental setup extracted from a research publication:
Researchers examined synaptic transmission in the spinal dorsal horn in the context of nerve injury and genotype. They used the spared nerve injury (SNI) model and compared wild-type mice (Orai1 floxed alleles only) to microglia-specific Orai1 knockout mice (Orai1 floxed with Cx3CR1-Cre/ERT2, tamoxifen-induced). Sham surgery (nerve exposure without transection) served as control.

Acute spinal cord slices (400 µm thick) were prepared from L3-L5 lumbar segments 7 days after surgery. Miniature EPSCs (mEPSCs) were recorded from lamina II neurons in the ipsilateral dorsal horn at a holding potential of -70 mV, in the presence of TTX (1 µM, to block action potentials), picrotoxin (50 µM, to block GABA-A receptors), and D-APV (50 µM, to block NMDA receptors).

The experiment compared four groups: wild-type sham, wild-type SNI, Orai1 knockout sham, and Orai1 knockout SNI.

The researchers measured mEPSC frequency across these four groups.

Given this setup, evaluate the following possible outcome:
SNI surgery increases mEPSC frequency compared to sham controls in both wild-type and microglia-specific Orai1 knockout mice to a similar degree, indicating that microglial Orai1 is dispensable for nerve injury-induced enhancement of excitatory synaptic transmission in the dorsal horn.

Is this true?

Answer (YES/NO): NO